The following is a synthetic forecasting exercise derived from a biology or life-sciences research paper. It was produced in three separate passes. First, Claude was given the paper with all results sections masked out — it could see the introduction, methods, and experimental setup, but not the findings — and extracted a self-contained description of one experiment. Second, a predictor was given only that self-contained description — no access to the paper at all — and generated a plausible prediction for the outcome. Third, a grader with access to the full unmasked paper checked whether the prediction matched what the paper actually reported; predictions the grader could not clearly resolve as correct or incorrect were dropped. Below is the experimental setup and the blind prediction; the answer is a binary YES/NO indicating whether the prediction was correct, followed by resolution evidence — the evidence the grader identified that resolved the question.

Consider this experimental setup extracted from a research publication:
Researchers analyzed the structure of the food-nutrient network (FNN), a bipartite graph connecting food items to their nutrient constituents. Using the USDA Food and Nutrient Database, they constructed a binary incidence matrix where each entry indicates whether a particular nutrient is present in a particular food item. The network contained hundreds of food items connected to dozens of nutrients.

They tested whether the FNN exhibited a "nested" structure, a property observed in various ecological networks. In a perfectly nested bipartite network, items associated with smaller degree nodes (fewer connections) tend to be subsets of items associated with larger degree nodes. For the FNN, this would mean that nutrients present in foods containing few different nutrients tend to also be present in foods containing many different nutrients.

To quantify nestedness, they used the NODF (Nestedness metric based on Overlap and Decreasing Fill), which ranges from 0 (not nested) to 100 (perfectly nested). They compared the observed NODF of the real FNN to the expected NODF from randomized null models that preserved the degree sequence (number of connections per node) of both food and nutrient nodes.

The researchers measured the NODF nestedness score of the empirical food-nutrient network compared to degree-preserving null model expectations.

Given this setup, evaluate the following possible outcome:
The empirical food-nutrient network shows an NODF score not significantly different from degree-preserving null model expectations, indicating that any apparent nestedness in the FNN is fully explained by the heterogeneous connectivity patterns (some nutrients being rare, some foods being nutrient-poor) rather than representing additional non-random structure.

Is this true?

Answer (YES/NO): NO